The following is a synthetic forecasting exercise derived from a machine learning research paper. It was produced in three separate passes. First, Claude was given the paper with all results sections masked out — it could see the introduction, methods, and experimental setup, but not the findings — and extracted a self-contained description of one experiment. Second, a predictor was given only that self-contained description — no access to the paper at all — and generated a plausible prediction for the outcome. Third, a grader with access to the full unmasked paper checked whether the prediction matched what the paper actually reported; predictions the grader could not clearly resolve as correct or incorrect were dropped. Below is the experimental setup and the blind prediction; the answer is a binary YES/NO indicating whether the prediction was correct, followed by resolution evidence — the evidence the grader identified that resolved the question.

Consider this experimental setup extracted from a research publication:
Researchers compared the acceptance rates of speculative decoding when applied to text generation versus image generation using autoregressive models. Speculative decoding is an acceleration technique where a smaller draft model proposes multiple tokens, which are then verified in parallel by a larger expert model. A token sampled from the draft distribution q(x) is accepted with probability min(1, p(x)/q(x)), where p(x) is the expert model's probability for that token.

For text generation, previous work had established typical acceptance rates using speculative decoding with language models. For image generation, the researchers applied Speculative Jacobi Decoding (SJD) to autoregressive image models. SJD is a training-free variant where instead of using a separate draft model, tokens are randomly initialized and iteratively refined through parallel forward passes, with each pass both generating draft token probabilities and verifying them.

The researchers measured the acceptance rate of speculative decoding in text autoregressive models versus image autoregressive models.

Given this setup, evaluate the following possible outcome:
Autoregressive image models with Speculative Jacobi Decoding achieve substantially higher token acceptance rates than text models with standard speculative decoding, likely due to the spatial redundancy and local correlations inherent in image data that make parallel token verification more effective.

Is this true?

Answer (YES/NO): NO